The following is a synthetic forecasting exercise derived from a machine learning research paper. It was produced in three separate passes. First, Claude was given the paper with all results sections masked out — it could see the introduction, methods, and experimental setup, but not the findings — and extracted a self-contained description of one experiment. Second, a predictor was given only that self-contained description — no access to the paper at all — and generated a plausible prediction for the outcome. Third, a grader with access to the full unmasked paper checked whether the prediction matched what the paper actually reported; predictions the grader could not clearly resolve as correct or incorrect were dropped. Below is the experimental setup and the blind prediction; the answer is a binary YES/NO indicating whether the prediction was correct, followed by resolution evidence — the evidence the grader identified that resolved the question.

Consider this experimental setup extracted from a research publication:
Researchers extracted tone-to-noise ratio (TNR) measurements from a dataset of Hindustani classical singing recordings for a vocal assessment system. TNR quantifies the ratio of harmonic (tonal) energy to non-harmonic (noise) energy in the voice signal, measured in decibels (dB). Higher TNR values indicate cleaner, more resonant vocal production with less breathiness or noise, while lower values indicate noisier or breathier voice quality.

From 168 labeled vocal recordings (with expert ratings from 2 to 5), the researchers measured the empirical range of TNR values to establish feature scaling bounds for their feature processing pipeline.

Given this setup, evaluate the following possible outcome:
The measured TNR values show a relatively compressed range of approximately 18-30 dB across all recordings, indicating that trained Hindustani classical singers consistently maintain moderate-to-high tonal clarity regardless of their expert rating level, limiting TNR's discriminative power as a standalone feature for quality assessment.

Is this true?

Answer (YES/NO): NO